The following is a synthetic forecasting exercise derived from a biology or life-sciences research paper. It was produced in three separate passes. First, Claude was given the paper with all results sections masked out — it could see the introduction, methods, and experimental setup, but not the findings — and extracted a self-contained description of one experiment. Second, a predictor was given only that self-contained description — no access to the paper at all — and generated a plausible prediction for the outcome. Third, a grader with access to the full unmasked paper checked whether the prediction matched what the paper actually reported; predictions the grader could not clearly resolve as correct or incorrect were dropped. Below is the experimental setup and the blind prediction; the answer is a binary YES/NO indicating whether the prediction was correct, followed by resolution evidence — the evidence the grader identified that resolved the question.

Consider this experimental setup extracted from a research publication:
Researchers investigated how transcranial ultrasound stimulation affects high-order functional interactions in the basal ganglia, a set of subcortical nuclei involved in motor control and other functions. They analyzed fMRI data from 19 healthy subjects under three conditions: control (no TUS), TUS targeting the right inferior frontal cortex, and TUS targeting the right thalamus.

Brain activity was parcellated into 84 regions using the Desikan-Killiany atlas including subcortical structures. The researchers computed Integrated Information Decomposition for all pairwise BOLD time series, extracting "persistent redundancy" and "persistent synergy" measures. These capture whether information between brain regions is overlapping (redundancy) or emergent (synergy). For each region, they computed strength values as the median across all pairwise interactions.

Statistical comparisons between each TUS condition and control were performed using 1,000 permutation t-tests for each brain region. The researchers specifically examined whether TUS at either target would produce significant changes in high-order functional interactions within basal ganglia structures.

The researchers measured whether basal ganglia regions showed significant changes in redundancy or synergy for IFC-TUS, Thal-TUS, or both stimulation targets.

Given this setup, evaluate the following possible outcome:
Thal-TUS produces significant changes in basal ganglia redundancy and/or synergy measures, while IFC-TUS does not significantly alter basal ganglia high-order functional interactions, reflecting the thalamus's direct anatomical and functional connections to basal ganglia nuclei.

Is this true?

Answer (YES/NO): NO